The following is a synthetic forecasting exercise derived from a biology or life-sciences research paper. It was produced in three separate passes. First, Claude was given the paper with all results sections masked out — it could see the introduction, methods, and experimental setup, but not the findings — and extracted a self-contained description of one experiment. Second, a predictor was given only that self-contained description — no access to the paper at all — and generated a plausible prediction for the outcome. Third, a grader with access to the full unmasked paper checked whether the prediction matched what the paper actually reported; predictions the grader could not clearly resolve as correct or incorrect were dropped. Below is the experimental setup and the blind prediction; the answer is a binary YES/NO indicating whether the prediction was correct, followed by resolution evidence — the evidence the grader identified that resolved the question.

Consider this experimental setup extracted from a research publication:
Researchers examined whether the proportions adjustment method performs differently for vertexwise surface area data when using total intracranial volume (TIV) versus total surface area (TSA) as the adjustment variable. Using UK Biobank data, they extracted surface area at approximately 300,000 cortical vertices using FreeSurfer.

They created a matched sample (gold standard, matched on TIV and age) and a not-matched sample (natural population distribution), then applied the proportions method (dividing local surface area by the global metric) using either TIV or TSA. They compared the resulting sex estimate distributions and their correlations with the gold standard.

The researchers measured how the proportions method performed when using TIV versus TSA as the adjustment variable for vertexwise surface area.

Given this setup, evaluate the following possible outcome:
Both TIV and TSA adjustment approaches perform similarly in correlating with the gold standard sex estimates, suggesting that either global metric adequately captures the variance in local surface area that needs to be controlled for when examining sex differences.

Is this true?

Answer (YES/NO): NO